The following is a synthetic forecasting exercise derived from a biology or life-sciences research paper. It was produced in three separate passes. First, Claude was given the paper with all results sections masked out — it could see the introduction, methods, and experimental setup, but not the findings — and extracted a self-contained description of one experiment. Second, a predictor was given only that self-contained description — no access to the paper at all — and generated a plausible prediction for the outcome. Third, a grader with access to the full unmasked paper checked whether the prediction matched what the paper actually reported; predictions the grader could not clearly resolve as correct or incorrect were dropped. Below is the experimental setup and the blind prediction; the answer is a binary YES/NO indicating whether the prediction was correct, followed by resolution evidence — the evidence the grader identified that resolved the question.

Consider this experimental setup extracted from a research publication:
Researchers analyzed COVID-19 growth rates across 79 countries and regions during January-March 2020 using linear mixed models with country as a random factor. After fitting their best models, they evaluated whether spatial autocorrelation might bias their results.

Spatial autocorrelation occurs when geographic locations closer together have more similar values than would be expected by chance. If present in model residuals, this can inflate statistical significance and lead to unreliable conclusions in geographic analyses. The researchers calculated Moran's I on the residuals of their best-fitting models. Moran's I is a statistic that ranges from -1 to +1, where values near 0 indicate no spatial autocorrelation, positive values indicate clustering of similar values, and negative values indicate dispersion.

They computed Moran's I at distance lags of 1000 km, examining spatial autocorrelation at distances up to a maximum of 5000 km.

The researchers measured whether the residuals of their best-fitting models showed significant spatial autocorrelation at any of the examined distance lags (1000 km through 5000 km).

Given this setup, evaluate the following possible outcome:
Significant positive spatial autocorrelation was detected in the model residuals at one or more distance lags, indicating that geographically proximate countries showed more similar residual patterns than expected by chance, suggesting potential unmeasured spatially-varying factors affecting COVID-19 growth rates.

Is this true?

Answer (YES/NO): NO